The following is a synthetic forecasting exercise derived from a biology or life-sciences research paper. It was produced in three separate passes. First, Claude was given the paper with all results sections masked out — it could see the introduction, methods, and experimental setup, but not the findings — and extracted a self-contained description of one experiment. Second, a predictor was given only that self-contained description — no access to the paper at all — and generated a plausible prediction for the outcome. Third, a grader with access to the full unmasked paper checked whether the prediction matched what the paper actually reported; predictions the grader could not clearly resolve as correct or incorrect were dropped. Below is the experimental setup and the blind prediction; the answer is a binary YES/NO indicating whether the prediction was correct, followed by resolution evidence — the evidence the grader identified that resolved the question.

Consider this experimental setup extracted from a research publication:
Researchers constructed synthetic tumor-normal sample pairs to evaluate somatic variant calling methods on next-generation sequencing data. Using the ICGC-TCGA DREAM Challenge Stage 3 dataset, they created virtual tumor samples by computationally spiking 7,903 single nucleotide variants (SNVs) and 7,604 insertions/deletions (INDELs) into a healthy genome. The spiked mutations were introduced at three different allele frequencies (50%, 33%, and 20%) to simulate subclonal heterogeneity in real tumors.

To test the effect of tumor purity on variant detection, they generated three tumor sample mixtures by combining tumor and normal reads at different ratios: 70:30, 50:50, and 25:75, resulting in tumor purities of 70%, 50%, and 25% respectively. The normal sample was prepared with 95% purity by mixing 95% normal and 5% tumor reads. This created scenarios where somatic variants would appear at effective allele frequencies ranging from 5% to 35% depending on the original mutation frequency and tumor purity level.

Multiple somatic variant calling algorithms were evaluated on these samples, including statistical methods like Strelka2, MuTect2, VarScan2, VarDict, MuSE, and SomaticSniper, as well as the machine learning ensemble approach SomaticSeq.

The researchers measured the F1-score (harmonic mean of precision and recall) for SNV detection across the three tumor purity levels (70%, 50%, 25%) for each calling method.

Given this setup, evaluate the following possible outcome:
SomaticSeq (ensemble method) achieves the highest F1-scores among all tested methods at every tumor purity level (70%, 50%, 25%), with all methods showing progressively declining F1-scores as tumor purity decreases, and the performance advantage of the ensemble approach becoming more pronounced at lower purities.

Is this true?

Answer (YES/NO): NO